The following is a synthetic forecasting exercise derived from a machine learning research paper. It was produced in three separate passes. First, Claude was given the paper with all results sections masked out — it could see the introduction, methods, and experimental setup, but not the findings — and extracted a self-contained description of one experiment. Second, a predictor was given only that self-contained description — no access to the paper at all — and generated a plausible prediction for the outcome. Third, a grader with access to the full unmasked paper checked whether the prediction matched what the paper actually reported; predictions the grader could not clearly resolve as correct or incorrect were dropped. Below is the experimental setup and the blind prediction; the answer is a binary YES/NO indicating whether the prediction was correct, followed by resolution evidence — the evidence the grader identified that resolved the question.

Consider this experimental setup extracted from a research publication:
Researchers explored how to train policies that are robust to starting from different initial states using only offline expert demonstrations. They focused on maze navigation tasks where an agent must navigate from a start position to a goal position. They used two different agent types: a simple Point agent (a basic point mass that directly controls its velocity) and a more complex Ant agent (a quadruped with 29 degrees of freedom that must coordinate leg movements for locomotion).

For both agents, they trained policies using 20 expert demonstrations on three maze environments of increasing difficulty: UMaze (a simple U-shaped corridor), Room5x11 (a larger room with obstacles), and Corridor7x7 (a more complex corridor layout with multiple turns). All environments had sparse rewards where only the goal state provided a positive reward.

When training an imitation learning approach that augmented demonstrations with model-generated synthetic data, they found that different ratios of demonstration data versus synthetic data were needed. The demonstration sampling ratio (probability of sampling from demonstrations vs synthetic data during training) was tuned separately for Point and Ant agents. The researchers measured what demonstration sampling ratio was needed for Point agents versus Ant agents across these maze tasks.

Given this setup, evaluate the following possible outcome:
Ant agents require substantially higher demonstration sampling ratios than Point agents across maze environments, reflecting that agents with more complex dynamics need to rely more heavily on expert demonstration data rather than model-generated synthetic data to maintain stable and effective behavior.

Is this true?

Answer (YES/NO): YES